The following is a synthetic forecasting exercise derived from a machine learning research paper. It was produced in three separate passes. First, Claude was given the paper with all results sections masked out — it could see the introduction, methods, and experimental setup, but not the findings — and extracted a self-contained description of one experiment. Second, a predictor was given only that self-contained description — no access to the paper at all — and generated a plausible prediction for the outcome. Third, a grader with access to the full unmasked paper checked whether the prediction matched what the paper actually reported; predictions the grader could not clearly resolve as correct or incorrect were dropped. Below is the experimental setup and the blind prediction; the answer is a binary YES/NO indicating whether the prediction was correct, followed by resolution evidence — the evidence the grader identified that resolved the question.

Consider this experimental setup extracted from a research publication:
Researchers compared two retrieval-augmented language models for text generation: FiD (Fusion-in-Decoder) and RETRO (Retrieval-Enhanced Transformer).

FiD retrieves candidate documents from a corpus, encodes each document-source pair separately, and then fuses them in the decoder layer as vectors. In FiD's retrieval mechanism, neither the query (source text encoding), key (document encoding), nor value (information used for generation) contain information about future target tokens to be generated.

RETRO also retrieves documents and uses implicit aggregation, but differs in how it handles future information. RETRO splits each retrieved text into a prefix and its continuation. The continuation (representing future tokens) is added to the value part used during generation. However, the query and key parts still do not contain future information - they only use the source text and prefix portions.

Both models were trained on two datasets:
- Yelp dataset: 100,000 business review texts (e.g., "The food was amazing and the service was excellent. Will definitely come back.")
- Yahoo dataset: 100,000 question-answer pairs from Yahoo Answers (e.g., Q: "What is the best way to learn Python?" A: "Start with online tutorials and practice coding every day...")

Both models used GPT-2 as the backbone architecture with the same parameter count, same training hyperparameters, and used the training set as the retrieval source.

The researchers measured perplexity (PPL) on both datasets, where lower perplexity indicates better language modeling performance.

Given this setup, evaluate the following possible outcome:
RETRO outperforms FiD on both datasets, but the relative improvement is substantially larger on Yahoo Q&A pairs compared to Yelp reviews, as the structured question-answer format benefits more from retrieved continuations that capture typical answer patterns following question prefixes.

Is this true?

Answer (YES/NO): NO